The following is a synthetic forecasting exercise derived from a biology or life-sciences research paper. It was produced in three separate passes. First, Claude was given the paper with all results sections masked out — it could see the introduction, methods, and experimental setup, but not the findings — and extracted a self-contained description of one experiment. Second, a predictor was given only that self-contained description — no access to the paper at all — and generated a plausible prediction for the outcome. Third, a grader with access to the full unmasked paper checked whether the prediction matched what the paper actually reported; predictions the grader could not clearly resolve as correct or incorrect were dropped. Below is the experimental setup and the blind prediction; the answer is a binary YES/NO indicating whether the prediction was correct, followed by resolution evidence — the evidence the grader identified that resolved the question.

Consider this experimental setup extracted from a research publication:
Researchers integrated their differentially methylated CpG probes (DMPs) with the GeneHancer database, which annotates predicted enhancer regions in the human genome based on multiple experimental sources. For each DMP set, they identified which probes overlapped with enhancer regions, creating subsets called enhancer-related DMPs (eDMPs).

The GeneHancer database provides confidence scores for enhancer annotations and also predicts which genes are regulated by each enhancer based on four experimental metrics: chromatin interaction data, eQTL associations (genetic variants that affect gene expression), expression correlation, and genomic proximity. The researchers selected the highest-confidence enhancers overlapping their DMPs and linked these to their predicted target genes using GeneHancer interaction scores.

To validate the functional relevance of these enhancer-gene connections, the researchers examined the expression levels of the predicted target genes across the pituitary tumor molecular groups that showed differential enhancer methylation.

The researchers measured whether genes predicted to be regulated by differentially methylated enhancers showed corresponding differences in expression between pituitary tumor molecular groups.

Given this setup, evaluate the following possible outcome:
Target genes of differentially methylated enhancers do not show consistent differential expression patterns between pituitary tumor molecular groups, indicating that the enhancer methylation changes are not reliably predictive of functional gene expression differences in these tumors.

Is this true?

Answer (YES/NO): NO